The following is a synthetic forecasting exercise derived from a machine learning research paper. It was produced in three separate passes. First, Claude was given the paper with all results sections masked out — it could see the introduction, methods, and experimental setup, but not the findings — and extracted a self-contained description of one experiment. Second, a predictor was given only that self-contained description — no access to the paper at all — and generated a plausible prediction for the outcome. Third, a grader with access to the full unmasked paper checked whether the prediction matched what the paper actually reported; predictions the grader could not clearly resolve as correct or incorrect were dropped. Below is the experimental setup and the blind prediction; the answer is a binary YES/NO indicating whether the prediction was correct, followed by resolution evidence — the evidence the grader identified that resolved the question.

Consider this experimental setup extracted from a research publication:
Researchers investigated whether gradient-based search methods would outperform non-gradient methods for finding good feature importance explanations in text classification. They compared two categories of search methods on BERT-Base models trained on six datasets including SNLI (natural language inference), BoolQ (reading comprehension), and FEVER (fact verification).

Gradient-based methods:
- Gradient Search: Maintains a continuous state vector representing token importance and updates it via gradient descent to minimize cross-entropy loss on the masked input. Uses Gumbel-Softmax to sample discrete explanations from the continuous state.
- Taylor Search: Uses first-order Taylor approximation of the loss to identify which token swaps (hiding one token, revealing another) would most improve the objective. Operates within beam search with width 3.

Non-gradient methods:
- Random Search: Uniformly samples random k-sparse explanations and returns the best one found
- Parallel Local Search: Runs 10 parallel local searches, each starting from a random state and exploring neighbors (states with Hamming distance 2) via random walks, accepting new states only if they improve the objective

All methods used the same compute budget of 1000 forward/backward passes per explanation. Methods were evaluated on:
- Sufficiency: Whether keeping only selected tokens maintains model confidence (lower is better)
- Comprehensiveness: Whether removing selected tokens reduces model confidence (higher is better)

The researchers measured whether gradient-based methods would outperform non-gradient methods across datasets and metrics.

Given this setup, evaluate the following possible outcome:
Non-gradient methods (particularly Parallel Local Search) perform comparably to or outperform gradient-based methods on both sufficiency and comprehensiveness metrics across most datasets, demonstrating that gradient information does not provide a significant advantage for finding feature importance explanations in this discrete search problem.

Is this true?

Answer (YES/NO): YES